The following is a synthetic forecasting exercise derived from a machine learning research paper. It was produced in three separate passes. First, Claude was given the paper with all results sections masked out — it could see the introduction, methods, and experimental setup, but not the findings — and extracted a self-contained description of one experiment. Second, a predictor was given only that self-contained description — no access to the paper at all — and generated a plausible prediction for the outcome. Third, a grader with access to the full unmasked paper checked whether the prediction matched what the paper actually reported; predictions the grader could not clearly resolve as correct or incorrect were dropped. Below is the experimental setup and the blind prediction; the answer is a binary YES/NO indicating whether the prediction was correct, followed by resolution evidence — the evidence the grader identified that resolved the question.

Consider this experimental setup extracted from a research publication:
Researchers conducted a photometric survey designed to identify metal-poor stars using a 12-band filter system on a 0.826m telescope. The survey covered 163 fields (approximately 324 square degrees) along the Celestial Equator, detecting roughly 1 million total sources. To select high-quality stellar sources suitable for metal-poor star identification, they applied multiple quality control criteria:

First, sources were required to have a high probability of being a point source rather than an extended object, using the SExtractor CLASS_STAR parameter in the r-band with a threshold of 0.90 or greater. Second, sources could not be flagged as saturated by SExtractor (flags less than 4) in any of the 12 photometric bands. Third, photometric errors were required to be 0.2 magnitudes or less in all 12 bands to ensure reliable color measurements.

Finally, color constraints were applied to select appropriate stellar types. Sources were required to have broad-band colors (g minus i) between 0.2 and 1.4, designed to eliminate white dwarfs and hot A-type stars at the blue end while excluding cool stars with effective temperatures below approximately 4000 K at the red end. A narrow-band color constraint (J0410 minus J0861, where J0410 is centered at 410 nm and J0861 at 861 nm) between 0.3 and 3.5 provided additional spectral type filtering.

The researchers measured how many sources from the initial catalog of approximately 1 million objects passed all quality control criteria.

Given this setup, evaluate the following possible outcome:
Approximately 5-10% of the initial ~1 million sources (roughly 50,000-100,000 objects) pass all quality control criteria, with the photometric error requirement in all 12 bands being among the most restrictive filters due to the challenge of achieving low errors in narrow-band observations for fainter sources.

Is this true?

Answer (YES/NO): NO